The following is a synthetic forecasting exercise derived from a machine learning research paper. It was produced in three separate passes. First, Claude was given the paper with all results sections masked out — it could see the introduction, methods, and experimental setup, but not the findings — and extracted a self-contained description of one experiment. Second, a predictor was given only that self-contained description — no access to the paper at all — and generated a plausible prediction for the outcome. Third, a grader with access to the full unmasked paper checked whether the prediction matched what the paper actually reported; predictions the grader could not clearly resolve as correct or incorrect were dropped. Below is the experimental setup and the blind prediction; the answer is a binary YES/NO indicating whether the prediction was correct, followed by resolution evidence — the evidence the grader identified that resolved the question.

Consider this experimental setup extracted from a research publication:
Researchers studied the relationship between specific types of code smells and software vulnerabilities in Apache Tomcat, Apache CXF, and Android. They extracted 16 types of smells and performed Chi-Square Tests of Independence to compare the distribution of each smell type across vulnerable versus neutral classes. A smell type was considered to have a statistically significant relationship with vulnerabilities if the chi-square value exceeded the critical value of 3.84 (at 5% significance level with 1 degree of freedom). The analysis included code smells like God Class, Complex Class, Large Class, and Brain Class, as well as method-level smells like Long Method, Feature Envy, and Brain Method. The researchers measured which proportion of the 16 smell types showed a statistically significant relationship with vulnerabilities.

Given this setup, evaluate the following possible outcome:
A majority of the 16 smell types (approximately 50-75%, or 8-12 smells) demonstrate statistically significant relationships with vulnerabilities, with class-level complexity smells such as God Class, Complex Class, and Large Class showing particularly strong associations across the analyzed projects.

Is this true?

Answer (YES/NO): YES